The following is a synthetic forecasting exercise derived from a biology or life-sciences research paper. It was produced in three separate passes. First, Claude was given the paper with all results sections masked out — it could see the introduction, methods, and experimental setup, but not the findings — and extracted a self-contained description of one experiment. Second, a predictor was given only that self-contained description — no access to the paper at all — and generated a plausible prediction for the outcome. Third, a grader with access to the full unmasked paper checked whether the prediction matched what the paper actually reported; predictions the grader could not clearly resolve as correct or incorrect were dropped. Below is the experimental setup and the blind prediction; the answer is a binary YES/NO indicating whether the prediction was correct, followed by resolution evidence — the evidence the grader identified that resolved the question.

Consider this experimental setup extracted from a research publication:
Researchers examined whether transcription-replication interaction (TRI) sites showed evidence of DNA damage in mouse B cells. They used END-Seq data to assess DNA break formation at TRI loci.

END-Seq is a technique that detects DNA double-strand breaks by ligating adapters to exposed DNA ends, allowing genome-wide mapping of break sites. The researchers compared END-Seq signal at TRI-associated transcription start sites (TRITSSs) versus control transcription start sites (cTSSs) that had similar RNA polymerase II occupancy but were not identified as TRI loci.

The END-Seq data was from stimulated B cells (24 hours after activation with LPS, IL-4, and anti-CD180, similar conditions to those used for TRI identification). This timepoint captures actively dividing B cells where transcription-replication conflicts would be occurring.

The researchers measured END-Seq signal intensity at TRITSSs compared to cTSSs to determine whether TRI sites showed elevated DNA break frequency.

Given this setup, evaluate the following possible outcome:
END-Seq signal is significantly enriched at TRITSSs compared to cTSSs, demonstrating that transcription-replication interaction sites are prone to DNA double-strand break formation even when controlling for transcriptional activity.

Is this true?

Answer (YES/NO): YES